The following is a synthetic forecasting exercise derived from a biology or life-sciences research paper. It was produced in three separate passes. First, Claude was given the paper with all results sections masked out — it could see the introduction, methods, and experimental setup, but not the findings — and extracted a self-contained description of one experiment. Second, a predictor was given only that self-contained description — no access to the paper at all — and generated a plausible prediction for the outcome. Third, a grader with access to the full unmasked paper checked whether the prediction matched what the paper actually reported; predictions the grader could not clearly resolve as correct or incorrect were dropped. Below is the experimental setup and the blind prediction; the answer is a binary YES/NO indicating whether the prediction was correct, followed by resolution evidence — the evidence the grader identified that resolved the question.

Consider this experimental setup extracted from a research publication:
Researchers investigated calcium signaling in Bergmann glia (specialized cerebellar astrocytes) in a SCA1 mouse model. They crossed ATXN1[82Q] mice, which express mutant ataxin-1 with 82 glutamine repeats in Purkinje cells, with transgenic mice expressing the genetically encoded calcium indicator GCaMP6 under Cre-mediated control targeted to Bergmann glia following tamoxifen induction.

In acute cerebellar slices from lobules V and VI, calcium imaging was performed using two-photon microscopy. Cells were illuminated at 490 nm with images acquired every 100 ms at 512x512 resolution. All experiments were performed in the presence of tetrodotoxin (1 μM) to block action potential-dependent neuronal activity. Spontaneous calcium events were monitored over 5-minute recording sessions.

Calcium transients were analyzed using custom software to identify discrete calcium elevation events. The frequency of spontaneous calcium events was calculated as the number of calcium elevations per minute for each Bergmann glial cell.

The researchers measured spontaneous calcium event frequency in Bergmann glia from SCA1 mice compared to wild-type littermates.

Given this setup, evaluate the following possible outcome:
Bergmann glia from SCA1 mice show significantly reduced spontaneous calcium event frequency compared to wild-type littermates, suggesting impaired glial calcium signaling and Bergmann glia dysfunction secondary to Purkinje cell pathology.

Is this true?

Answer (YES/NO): NO